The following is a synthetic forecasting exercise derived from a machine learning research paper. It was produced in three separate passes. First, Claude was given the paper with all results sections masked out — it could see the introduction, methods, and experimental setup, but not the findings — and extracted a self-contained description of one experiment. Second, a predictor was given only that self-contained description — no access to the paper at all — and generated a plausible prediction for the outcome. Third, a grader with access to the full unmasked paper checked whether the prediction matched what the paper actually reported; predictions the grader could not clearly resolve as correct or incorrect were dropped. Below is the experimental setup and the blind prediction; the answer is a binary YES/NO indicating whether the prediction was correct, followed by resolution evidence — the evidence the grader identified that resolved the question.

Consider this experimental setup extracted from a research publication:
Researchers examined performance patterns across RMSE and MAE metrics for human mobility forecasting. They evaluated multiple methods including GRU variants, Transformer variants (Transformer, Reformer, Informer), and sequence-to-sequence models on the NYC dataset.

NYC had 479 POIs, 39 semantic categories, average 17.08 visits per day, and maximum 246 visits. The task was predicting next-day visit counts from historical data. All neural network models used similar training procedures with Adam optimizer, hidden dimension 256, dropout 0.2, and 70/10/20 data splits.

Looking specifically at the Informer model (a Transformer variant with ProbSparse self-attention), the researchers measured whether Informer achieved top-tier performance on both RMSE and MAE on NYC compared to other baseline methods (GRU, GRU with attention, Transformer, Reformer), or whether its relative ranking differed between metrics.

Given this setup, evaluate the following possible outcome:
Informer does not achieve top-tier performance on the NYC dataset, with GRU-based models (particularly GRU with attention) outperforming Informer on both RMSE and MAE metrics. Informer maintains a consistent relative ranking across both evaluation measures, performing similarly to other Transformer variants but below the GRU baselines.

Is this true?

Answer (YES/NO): NO